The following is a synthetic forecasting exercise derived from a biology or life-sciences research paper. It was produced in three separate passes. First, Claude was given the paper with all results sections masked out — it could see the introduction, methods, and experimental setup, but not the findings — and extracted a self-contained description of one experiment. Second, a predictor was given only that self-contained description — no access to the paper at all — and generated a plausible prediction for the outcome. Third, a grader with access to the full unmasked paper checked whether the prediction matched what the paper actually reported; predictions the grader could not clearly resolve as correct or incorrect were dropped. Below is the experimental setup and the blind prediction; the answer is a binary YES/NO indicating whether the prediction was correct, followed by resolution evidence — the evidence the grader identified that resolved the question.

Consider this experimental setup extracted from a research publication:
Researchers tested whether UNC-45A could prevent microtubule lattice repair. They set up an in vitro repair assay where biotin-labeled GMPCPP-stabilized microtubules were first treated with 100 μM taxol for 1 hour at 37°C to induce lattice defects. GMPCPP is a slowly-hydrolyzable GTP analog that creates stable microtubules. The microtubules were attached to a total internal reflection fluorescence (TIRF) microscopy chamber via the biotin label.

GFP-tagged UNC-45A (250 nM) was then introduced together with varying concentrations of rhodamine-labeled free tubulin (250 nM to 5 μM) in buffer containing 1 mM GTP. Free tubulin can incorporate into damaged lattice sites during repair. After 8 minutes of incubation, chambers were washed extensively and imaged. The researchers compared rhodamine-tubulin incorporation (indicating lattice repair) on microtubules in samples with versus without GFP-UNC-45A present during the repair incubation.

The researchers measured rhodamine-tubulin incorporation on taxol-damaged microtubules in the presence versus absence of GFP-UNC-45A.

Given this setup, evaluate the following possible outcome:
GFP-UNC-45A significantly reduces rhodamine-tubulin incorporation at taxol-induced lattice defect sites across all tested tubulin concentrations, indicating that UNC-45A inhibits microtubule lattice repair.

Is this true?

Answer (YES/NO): YES